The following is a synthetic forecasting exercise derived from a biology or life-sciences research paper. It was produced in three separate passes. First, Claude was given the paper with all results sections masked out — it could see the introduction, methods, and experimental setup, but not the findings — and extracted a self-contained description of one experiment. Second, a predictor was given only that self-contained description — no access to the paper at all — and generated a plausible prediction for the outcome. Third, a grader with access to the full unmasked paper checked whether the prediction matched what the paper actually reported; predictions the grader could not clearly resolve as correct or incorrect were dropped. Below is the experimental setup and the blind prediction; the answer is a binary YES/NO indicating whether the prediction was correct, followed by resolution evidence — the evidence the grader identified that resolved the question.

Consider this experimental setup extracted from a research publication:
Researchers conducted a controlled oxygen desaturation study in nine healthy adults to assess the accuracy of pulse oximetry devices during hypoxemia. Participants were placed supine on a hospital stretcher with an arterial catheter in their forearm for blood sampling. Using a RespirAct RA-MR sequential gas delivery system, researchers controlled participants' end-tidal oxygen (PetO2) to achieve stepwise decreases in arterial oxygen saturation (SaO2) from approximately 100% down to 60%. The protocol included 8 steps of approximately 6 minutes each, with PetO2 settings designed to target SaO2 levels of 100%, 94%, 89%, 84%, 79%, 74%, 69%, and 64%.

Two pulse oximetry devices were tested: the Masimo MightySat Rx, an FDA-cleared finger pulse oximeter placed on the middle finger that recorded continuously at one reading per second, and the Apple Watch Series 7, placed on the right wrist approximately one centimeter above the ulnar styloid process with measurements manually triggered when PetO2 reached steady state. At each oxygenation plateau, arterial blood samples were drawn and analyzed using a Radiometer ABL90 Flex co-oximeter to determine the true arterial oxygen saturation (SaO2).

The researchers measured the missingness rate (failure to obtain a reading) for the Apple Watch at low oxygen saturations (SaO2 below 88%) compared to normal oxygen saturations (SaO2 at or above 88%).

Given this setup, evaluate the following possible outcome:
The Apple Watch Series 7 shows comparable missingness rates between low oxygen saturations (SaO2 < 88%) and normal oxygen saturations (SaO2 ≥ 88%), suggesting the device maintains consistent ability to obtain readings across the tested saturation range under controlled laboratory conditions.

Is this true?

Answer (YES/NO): NO